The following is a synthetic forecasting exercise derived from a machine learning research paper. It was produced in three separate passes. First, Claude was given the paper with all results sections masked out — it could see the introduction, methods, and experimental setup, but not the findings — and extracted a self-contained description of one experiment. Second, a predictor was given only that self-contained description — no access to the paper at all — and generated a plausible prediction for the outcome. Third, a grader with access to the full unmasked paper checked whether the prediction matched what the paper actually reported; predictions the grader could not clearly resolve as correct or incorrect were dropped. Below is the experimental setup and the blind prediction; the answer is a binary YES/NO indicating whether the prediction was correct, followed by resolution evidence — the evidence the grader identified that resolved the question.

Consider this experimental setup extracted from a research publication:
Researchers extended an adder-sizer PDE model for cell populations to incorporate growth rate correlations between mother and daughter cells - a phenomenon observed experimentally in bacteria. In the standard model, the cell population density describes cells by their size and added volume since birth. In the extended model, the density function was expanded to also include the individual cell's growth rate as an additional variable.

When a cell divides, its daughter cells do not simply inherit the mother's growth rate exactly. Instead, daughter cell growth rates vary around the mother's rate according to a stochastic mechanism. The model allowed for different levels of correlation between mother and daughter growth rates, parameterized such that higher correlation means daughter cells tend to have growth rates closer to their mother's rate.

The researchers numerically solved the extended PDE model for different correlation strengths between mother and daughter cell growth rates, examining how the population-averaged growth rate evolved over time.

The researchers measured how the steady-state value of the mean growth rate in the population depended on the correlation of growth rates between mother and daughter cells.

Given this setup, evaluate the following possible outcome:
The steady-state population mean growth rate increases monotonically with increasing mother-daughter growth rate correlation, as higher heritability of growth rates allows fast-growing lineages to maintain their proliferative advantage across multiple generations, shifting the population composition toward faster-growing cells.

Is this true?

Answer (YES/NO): YES